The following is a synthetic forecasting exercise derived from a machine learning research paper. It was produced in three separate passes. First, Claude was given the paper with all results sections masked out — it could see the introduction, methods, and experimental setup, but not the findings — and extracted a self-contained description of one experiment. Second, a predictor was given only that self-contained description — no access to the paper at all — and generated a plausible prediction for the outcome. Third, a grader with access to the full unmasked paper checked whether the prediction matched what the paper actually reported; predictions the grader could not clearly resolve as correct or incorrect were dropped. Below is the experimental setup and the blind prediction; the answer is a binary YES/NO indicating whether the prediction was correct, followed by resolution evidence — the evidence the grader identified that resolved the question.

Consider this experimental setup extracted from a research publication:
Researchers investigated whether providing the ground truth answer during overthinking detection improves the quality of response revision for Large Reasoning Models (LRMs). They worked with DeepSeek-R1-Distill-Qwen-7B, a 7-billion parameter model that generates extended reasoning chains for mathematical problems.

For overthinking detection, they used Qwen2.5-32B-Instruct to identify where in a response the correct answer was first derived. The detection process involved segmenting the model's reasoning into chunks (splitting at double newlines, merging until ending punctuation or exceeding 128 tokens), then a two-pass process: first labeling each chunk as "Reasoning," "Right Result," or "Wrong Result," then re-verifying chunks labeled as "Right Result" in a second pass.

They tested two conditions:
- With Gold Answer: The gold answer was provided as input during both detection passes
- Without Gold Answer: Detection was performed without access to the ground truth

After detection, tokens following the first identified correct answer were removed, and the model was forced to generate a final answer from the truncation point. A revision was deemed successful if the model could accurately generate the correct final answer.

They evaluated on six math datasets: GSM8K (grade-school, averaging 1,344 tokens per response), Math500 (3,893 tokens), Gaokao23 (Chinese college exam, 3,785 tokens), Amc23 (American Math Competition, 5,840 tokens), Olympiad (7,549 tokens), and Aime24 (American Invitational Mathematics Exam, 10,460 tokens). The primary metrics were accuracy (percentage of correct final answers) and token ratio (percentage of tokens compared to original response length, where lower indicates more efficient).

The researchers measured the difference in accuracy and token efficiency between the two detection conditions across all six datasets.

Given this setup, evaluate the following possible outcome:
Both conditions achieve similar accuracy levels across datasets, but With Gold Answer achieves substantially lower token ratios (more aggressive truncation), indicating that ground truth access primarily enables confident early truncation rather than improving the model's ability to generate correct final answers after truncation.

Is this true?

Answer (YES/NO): YES